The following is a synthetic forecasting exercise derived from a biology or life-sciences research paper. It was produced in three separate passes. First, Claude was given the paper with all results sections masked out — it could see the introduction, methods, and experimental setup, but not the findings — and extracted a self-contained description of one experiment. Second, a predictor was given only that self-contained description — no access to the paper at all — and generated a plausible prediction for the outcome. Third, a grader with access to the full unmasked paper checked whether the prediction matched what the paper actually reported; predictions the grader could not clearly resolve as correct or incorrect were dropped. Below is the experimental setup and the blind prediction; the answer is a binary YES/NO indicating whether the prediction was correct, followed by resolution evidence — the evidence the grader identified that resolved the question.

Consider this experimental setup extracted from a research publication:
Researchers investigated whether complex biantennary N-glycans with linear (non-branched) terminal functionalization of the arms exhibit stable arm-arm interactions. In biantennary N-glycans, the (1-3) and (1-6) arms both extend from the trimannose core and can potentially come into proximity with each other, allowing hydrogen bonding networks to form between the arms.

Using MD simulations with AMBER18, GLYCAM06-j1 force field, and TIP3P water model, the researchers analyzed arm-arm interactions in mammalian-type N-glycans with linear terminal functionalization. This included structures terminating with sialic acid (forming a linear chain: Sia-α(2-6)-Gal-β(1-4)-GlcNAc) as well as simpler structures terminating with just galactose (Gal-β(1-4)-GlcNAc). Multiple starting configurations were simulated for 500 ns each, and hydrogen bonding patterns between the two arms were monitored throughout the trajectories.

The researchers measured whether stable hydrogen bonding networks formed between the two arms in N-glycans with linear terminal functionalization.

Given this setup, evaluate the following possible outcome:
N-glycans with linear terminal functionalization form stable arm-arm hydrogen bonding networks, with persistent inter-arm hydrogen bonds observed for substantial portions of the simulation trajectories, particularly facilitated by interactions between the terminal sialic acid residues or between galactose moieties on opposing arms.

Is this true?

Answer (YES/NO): NO